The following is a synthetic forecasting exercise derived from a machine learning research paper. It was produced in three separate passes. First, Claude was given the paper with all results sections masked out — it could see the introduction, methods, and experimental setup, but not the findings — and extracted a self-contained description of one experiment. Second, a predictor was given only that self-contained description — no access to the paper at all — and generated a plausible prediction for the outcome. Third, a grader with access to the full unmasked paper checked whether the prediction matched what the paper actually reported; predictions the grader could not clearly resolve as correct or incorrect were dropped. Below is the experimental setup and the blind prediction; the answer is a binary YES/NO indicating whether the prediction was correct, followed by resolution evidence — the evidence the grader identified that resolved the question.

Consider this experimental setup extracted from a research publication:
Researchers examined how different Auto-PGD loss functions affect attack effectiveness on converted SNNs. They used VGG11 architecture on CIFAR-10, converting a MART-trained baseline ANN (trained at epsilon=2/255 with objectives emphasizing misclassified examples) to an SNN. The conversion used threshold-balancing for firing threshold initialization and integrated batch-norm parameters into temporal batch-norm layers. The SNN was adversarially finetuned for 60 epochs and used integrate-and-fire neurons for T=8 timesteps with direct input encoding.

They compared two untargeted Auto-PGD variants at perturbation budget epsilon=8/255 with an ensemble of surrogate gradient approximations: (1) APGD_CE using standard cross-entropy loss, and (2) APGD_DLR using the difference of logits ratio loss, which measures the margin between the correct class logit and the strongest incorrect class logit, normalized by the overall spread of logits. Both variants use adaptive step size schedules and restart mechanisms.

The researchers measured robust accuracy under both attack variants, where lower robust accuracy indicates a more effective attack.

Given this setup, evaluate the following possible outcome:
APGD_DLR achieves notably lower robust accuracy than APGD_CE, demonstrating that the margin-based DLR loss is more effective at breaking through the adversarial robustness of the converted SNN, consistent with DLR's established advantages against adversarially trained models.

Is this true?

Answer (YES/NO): NO